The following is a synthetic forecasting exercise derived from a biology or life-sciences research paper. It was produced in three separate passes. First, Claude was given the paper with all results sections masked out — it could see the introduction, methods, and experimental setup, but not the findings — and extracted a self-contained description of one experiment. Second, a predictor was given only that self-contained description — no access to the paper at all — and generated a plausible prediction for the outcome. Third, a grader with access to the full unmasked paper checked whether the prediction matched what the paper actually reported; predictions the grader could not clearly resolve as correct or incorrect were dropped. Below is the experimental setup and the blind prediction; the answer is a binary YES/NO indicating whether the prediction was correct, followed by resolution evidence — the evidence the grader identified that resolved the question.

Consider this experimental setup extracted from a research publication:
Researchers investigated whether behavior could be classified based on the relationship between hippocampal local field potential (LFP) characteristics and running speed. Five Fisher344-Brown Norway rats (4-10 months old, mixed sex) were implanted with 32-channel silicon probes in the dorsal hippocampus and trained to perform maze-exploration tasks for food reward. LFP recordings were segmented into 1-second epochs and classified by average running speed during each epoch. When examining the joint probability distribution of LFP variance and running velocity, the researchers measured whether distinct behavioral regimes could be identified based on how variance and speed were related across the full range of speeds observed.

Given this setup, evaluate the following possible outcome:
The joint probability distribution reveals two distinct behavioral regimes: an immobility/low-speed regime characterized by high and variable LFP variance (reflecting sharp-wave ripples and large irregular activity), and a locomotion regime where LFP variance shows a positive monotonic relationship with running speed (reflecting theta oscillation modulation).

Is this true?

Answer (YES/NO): NO